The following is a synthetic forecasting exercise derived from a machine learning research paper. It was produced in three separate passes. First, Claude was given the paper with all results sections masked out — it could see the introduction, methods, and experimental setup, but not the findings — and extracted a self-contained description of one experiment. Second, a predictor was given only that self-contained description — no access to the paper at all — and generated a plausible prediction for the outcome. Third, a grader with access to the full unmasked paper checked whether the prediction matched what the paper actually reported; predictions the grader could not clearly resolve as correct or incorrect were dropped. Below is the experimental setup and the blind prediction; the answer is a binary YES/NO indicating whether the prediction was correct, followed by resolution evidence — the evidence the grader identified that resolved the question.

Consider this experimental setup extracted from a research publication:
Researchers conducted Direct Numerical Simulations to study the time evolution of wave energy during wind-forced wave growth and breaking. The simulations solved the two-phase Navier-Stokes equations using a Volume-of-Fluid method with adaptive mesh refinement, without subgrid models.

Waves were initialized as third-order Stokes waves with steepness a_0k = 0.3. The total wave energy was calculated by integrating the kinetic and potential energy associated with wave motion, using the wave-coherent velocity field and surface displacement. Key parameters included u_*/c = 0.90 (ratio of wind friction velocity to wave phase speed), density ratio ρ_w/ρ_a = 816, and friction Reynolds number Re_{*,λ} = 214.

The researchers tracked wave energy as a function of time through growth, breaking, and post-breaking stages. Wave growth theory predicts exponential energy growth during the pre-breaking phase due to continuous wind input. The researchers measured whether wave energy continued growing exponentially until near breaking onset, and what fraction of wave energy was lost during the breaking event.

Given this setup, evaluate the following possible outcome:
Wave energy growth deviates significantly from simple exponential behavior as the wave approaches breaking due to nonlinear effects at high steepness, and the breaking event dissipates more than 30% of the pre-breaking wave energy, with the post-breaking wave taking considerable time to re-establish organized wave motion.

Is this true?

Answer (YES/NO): NO